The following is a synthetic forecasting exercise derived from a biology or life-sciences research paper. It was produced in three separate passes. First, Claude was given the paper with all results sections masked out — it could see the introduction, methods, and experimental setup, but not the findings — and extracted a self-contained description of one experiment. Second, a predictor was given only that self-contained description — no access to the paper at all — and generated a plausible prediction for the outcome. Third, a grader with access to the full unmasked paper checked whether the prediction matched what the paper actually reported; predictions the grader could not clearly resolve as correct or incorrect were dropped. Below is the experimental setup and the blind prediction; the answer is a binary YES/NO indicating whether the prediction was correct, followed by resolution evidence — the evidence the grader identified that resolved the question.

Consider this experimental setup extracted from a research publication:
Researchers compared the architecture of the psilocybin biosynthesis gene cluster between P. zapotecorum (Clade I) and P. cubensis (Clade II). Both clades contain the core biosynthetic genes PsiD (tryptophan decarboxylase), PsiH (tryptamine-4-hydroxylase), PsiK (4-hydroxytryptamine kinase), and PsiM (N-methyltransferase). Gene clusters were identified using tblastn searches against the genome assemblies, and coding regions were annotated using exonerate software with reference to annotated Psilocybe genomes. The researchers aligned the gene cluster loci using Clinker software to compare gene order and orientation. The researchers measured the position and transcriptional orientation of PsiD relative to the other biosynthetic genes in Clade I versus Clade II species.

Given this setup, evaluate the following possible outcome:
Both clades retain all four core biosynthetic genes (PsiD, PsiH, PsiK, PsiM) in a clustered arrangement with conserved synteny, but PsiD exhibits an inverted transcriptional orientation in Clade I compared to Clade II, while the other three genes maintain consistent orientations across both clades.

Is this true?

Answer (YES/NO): NO